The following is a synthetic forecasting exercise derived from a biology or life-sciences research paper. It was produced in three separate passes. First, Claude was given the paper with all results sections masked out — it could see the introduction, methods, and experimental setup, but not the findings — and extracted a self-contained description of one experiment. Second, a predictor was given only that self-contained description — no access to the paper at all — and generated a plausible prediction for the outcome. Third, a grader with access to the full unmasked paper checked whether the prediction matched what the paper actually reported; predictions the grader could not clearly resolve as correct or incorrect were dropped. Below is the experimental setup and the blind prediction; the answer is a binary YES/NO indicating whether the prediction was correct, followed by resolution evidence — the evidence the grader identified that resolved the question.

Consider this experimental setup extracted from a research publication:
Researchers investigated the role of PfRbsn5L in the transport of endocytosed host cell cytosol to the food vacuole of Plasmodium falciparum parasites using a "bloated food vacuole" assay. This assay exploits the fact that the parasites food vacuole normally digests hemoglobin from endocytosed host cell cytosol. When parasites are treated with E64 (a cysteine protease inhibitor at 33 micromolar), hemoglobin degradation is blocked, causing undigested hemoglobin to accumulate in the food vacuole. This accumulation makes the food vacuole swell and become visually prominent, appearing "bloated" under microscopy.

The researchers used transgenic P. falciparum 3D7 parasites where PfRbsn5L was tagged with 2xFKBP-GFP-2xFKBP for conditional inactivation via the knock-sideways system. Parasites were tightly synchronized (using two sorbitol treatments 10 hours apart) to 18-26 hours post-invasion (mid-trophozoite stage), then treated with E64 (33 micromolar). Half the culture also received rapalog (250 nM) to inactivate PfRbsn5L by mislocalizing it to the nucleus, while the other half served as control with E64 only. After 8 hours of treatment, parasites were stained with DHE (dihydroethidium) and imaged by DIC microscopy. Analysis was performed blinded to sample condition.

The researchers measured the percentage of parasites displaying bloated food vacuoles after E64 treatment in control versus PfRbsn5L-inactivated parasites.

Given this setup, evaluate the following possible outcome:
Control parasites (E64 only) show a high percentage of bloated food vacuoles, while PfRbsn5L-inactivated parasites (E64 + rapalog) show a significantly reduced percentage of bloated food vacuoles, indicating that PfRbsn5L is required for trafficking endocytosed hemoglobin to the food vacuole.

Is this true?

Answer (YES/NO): YES